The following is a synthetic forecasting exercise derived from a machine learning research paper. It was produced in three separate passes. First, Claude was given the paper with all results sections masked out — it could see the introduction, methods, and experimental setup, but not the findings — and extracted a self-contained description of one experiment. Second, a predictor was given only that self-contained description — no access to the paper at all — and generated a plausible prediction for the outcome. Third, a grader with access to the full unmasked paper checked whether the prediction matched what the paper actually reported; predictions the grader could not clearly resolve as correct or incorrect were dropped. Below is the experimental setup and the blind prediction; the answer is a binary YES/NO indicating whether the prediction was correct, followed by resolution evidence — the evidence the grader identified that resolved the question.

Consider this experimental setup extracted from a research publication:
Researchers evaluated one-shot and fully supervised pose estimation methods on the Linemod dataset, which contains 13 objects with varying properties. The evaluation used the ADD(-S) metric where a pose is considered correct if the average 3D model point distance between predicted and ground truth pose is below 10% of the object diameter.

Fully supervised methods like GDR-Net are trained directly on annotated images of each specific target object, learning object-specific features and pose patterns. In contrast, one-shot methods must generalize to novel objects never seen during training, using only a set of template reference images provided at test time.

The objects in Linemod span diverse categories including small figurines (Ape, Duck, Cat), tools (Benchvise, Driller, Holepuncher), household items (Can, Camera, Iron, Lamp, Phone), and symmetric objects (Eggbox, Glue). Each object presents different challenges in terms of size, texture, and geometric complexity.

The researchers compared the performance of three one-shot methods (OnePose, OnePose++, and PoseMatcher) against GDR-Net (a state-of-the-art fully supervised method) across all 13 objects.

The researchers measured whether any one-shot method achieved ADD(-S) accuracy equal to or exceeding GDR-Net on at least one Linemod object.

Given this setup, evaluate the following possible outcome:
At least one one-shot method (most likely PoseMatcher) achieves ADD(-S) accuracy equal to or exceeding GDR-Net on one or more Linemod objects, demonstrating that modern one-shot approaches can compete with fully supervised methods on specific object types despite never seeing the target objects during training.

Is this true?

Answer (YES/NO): YES